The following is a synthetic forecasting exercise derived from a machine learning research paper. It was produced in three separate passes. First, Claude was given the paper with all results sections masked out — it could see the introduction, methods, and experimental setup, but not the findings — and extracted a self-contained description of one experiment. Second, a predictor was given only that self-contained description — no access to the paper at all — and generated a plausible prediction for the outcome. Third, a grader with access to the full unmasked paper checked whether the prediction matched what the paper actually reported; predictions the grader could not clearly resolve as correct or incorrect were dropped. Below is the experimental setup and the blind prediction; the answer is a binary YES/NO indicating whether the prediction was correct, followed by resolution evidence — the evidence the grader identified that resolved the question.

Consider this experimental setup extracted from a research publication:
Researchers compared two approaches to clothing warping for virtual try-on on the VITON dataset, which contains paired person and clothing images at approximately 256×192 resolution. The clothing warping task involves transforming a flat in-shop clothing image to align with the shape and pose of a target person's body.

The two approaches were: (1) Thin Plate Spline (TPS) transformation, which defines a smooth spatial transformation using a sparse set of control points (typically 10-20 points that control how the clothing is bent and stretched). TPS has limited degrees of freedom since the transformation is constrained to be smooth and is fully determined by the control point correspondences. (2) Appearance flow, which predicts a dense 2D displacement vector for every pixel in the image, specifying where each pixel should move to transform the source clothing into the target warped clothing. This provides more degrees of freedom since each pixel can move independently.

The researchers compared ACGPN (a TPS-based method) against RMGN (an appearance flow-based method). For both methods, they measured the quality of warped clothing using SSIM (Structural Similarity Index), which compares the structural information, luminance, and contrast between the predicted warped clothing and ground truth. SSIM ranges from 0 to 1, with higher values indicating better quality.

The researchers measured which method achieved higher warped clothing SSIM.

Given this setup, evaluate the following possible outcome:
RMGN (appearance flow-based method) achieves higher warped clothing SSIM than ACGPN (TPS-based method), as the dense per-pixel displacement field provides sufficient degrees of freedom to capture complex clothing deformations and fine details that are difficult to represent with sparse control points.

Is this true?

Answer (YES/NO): NO